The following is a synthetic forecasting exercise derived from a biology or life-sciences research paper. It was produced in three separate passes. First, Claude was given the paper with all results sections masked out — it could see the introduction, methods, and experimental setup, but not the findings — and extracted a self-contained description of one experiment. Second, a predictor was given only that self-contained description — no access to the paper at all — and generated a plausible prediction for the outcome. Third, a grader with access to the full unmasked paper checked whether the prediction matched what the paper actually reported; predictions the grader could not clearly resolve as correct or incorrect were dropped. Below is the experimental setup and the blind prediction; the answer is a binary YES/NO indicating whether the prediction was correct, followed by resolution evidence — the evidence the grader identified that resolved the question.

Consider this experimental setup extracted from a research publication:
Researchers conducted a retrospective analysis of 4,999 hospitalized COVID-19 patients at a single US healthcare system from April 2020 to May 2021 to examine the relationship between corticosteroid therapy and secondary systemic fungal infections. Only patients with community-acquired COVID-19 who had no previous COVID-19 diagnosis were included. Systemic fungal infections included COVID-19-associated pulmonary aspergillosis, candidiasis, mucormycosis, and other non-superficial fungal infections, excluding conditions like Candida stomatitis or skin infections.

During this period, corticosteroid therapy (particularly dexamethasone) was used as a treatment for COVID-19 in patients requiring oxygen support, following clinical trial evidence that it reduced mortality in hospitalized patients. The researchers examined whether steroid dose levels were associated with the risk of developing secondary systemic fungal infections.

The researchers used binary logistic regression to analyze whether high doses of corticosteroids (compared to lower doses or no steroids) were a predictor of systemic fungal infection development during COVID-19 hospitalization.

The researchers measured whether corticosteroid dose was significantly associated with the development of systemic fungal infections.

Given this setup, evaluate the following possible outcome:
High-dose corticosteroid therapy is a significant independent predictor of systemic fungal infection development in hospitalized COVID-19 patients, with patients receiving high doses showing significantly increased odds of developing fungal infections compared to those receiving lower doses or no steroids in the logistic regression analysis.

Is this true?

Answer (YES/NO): YES